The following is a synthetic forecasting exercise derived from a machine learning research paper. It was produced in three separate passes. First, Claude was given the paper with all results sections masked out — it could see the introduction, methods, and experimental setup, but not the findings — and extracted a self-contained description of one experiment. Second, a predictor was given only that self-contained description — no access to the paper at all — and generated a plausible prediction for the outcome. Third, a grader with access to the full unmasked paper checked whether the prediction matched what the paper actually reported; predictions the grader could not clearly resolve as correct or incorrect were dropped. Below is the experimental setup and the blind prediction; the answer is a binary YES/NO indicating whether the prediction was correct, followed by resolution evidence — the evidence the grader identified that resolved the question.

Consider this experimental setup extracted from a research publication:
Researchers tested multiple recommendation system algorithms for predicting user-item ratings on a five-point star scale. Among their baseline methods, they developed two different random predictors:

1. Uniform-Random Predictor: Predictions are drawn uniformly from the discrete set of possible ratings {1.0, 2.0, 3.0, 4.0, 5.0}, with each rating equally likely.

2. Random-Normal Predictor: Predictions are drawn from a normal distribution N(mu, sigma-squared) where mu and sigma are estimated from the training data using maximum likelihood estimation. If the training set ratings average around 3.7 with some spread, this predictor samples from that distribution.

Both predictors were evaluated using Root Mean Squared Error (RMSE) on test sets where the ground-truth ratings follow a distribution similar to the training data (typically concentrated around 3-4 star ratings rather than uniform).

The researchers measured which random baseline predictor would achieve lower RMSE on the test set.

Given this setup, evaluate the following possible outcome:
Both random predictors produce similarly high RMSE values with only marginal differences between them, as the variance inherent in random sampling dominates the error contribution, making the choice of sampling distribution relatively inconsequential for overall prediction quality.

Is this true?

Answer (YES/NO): NO